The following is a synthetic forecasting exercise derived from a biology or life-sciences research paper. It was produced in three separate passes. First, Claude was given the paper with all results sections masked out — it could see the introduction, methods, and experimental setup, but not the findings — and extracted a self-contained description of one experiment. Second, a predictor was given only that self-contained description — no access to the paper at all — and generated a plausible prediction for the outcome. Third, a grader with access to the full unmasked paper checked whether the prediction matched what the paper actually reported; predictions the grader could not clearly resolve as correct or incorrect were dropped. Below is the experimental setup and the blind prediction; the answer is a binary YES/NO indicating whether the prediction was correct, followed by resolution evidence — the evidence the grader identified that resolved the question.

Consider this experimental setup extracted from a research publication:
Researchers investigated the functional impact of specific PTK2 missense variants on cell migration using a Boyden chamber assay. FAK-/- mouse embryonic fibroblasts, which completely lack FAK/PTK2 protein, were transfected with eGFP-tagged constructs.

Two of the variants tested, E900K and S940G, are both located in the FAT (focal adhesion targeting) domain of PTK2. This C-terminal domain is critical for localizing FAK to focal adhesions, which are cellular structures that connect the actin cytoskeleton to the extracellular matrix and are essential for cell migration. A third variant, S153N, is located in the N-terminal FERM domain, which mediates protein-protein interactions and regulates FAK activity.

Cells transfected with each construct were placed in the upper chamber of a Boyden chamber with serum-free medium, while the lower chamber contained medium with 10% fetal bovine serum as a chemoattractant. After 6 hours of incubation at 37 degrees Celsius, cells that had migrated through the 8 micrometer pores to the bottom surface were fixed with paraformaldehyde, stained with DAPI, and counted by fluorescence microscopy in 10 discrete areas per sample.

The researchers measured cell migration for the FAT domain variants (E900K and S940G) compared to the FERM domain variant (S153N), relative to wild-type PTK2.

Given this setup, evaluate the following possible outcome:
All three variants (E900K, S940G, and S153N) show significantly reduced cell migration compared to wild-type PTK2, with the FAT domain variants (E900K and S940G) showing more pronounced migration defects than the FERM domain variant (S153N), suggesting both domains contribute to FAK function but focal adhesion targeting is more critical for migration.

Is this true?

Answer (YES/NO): YES